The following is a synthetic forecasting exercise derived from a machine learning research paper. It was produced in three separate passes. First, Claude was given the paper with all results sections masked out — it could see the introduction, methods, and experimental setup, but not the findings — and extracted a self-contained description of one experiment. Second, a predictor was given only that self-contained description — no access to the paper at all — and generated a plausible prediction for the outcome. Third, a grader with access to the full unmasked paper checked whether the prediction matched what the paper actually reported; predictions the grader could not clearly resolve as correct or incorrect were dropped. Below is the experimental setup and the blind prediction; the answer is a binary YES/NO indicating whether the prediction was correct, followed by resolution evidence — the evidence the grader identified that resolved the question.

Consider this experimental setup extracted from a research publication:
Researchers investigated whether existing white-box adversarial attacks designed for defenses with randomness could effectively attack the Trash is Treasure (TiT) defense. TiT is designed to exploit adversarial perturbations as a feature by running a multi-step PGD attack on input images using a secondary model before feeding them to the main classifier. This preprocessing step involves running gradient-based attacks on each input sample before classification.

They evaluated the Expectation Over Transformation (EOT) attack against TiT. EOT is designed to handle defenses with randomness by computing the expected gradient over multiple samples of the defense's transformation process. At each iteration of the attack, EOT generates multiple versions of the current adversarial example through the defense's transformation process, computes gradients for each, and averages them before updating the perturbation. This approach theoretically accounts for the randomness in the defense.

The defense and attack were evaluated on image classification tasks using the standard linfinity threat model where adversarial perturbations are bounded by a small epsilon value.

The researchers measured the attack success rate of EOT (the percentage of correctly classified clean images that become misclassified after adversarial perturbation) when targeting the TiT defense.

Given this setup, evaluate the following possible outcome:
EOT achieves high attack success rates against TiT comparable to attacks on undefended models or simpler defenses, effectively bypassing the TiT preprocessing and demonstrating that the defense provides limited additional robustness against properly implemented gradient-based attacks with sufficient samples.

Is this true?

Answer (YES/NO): NO